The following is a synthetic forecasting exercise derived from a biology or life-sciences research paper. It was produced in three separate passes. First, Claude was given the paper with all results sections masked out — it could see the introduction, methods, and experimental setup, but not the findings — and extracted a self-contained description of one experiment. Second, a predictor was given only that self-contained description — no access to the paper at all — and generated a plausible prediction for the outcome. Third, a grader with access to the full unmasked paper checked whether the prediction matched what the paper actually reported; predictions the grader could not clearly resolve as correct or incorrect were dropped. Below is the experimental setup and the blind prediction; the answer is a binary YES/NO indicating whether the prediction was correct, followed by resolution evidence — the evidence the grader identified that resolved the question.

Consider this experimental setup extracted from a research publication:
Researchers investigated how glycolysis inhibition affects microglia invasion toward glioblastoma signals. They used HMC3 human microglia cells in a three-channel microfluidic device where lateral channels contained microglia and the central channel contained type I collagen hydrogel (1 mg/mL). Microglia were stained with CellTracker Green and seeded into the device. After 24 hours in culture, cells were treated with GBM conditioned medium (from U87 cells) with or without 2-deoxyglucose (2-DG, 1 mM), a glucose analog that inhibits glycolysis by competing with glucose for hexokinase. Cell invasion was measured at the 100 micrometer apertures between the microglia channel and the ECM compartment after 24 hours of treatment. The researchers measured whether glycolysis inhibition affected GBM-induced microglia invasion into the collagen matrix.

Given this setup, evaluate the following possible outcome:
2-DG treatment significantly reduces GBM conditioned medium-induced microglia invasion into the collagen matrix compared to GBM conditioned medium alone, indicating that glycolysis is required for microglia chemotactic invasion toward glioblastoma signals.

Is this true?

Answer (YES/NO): NO